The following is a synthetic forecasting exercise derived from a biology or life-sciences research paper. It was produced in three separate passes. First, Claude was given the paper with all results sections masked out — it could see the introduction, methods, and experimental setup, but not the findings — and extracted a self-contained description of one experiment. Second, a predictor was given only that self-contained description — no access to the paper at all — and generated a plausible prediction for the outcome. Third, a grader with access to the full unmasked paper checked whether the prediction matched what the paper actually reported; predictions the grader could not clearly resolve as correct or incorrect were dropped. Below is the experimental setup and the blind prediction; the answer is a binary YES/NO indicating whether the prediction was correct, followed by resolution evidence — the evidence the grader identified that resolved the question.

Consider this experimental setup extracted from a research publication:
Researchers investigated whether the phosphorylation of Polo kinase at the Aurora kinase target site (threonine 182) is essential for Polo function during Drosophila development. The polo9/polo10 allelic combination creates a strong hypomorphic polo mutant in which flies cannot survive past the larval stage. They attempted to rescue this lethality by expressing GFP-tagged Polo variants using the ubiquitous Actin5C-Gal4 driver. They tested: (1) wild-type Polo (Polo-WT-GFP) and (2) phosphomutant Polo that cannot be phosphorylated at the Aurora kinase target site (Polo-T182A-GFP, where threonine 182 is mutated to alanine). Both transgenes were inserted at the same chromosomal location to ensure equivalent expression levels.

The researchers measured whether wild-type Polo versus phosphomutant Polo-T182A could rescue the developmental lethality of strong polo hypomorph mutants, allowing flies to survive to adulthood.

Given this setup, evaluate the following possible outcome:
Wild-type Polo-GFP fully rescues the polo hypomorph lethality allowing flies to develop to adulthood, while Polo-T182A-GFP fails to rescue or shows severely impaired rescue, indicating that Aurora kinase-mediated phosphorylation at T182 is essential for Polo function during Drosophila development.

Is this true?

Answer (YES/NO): YES